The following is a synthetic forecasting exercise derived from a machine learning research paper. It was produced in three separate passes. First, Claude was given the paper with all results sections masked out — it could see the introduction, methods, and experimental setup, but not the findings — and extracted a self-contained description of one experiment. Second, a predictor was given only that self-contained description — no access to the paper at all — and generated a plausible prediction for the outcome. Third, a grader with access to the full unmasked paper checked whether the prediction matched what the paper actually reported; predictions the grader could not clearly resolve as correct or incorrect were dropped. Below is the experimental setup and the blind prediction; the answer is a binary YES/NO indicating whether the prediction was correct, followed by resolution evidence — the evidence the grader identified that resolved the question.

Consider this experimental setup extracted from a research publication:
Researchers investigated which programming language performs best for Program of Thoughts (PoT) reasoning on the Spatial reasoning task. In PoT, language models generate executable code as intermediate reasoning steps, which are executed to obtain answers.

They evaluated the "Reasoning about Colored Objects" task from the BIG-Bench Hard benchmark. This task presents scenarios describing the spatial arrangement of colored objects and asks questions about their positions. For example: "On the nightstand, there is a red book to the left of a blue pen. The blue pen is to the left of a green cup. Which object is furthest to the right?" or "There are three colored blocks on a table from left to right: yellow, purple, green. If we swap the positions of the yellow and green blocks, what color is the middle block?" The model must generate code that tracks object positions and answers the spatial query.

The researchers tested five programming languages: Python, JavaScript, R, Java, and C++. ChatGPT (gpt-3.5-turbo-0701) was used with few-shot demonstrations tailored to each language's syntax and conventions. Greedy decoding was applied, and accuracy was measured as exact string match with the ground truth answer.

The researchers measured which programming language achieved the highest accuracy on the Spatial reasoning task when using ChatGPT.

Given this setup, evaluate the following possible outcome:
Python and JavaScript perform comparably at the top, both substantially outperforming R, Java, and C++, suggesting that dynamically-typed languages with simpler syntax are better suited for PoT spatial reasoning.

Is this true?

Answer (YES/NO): NO